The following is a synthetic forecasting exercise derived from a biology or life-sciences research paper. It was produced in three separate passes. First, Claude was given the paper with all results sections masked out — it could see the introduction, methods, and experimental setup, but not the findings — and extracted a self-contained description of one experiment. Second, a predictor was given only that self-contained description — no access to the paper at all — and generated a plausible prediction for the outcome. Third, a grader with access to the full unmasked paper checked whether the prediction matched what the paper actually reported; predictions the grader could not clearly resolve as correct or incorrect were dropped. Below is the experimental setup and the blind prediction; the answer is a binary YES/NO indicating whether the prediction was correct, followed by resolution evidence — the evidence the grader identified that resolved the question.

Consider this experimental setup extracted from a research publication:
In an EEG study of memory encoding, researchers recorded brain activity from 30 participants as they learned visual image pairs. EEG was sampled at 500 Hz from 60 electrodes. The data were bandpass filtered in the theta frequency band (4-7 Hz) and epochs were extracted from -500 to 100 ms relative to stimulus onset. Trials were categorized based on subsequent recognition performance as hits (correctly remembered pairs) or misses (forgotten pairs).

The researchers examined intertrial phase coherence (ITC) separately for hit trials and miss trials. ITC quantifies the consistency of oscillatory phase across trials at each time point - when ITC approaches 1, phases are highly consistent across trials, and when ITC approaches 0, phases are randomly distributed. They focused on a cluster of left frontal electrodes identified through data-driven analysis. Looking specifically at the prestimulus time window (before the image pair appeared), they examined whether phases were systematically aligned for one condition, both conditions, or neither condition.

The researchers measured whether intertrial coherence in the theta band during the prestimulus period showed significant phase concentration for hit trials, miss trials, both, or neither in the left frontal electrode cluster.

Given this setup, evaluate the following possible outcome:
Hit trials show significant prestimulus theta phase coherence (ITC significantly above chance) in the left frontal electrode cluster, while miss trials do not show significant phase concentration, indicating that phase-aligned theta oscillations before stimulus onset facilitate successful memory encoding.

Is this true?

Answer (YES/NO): NO